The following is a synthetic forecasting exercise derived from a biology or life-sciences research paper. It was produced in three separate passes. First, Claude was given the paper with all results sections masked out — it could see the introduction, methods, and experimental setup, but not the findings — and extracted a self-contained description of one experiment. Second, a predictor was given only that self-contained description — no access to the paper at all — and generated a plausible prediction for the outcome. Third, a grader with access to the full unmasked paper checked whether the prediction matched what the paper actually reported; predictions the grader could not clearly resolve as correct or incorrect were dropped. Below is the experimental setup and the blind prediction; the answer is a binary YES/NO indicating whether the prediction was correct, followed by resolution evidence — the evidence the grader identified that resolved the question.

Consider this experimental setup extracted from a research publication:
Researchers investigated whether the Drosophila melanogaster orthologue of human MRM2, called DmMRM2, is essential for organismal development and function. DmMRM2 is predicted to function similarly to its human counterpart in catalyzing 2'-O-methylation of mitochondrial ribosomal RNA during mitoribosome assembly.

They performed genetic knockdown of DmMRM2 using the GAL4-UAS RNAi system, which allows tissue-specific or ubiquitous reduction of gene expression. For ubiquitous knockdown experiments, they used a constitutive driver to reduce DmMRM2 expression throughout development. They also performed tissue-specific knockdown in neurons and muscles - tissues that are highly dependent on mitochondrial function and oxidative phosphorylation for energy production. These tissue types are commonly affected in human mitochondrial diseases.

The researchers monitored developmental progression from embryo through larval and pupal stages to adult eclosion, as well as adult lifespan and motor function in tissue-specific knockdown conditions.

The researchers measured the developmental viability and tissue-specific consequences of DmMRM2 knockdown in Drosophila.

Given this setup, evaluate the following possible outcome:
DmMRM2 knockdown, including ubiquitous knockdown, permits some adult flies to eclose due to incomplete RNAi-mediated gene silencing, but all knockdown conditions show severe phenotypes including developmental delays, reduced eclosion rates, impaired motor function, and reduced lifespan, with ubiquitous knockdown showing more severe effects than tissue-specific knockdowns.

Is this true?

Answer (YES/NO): NO